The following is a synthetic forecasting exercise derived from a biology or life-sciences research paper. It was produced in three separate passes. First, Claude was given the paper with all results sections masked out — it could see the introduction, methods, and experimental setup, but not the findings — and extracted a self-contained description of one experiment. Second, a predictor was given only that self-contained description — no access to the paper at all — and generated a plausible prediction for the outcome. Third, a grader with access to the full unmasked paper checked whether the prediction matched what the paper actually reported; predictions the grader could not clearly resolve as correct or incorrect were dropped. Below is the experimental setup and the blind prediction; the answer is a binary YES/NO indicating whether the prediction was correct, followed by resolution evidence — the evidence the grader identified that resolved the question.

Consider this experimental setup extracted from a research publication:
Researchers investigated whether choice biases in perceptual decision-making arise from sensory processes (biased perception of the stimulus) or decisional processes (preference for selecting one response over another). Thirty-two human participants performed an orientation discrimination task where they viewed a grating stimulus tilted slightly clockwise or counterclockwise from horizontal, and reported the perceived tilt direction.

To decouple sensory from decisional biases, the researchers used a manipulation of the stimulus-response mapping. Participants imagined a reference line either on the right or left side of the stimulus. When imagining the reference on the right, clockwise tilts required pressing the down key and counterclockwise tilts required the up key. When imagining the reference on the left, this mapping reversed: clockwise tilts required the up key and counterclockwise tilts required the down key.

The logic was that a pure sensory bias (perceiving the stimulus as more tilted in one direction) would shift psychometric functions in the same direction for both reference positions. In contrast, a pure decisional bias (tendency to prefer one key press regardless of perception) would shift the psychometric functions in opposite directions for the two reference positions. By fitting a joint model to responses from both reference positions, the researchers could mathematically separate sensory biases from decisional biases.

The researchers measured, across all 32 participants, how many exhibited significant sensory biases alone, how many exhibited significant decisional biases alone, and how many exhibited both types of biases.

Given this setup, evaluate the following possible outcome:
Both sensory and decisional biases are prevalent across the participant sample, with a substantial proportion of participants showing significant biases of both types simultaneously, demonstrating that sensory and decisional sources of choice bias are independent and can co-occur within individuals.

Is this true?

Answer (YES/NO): YES